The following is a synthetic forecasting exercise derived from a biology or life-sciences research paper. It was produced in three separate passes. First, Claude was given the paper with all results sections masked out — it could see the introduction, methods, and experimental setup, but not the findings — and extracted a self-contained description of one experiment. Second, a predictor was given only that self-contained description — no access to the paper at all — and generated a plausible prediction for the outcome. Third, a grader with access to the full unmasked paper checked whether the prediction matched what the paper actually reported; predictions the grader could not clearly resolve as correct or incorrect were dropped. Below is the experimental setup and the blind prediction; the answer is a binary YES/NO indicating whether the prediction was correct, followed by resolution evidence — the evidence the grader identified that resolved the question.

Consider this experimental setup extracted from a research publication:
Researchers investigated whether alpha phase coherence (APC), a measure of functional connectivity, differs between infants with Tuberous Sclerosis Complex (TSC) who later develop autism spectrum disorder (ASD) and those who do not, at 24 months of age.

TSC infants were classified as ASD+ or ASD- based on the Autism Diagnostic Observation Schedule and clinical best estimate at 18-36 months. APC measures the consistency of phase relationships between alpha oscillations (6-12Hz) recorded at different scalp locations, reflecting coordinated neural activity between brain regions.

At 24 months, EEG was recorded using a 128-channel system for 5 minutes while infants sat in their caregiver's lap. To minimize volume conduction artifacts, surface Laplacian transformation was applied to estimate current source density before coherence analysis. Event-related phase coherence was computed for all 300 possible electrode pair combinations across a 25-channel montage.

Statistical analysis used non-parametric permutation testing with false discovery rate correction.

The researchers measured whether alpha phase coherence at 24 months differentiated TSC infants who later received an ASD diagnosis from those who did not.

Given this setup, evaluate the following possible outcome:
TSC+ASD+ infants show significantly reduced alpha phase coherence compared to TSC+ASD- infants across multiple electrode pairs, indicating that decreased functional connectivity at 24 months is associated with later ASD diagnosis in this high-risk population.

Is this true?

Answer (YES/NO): NO